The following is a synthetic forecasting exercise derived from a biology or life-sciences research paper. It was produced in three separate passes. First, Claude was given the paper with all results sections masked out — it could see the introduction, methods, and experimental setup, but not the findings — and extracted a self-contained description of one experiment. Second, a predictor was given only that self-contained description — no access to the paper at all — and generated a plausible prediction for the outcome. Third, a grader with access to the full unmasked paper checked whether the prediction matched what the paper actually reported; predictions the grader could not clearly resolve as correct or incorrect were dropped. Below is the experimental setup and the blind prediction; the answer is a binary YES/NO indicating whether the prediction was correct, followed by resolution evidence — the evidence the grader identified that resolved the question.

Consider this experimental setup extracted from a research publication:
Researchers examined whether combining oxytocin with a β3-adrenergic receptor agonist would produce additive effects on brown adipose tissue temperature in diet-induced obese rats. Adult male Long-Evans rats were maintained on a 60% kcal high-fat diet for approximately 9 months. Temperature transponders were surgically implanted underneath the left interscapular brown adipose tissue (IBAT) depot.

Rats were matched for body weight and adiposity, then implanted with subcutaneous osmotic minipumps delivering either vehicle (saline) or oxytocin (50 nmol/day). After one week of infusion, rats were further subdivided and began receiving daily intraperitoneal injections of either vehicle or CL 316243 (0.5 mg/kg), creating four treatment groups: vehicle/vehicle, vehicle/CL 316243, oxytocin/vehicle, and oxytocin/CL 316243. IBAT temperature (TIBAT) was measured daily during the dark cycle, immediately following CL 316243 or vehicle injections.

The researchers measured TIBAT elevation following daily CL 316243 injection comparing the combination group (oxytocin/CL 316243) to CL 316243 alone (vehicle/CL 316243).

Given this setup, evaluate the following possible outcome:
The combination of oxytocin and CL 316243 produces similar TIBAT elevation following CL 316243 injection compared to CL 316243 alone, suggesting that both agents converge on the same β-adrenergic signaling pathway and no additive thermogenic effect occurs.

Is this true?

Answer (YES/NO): YES